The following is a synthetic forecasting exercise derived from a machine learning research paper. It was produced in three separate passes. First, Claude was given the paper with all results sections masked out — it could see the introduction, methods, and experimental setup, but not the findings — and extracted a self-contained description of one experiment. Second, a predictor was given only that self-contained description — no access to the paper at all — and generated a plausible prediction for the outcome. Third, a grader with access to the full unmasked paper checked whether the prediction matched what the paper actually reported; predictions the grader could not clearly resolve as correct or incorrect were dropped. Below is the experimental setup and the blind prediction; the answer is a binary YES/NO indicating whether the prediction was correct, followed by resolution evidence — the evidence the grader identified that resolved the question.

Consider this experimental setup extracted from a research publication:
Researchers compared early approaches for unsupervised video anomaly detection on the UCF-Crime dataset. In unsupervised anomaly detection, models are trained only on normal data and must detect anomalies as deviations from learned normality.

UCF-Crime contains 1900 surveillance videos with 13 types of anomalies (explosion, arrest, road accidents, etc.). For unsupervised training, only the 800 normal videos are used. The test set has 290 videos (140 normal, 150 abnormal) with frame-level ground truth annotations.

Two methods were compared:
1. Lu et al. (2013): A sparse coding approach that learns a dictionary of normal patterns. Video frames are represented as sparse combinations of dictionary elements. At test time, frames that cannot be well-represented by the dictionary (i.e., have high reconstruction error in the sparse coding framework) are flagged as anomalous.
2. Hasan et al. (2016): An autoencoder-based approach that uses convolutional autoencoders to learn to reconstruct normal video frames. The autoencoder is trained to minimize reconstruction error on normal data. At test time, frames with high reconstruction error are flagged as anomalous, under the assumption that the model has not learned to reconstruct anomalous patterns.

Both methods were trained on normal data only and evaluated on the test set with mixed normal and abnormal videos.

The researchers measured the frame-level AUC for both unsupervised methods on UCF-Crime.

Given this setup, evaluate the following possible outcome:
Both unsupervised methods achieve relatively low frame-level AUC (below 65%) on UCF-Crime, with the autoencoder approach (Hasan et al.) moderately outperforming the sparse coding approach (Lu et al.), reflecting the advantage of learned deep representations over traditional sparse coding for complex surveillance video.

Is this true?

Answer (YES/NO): NO